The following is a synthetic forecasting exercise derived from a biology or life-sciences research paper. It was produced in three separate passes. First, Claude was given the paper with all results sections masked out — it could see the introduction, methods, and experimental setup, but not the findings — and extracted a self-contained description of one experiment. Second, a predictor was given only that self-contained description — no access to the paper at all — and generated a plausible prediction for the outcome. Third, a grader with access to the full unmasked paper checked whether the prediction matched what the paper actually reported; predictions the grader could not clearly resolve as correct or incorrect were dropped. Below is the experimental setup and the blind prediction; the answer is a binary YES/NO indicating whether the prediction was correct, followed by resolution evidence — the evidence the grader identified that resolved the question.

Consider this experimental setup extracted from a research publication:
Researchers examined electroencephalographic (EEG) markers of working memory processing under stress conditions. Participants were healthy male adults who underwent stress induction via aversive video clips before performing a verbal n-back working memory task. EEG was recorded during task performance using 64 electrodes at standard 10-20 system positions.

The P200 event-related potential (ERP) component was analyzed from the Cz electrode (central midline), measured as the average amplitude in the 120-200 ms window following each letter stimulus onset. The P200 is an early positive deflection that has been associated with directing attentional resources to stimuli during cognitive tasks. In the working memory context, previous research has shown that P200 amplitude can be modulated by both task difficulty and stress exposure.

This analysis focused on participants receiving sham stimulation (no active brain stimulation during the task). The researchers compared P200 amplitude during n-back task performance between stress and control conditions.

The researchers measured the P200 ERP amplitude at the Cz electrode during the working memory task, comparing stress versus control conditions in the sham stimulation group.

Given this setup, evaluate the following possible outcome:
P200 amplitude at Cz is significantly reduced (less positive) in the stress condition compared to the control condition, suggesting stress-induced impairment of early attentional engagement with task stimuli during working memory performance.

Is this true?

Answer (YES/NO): NO